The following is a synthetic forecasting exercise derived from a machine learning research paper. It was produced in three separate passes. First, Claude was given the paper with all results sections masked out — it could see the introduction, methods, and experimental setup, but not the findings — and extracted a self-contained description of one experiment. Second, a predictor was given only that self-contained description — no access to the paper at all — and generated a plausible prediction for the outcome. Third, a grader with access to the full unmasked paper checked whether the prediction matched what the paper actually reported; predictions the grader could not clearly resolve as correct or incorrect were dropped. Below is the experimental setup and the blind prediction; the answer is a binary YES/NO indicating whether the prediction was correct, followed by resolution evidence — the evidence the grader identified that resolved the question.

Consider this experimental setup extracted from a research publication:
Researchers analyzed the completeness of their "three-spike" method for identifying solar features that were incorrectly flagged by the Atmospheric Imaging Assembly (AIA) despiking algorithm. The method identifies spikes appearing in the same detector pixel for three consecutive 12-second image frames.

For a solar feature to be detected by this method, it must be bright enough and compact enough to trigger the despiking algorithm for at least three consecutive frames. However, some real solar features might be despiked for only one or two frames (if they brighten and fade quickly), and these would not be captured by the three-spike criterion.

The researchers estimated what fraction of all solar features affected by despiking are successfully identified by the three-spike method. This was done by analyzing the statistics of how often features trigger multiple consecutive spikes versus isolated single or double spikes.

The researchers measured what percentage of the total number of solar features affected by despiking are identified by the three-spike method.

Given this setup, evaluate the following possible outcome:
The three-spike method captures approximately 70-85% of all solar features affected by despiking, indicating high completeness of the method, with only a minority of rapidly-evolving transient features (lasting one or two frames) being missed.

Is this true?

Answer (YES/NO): NO